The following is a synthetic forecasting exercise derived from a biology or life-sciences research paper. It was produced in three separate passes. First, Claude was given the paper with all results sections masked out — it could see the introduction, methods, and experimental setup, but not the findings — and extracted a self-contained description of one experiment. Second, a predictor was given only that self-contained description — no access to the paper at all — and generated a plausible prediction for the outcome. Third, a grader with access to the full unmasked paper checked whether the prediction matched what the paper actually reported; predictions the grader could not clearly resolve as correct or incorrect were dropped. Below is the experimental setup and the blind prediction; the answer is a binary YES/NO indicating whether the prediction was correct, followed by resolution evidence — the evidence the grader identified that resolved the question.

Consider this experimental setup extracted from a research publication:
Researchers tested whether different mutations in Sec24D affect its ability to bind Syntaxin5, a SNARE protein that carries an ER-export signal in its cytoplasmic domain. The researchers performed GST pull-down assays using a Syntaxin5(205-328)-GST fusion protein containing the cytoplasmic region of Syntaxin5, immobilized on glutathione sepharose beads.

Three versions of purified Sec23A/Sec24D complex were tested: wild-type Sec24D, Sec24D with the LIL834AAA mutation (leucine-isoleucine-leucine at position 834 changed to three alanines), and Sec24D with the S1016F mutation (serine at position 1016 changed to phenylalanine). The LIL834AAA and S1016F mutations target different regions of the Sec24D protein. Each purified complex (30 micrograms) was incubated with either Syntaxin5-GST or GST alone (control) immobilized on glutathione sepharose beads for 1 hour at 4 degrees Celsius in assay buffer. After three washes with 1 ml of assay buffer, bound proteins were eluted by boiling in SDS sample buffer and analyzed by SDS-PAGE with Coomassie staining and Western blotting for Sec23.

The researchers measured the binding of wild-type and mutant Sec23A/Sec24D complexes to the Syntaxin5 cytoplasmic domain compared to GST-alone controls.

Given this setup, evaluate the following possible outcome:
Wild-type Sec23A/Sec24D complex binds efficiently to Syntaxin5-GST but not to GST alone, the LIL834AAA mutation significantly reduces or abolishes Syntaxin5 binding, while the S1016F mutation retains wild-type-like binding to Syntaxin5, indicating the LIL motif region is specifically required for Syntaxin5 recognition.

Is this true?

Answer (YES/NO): NO